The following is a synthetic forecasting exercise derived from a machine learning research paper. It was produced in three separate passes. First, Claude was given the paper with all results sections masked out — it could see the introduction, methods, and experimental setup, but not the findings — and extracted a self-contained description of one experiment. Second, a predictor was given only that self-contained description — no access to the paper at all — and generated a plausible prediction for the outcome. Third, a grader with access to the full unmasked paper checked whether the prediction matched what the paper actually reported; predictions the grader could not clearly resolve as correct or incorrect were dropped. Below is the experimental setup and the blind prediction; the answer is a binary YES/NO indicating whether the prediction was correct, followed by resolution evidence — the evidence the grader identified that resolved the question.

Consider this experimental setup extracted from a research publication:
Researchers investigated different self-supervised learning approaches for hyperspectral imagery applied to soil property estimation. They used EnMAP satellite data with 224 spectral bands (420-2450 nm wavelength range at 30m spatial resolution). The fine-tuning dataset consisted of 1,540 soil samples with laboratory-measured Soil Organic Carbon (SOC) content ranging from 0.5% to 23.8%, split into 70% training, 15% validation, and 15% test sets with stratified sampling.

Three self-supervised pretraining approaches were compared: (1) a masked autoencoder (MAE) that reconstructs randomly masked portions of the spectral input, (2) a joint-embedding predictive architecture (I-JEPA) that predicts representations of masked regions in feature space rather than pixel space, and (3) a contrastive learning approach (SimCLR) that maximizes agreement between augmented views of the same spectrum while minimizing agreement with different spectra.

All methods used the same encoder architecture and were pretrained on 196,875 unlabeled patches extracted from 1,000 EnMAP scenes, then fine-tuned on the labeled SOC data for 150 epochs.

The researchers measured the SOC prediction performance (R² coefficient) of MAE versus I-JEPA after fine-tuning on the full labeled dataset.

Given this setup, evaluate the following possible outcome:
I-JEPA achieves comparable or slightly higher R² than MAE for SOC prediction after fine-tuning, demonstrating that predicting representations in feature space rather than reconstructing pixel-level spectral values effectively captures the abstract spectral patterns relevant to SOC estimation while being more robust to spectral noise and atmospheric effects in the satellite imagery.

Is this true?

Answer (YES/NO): YES